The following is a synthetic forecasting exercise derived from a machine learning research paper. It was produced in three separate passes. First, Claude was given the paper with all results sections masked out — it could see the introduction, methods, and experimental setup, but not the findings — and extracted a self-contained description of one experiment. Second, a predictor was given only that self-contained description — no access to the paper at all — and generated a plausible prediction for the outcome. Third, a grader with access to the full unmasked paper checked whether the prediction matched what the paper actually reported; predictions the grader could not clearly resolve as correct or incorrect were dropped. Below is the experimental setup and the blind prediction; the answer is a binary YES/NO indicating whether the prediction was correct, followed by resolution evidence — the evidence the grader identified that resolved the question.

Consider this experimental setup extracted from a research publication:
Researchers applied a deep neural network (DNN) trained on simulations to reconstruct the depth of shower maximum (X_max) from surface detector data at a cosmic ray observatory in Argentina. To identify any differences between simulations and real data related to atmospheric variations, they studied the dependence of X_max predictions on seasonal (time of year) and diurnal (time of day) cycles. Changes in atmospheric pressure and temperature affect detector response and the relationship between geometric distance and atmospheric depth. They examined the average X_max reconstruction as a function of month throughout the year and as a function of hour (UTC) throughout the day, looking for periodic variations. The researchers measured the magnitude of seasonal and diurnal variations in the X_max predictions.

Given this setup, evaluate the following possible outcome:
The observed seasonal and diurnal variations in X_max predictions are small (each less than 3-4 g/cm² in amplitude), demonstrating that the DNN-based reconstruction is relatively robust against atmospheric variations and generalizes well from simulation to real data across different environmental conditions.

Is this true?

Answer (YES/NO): YES